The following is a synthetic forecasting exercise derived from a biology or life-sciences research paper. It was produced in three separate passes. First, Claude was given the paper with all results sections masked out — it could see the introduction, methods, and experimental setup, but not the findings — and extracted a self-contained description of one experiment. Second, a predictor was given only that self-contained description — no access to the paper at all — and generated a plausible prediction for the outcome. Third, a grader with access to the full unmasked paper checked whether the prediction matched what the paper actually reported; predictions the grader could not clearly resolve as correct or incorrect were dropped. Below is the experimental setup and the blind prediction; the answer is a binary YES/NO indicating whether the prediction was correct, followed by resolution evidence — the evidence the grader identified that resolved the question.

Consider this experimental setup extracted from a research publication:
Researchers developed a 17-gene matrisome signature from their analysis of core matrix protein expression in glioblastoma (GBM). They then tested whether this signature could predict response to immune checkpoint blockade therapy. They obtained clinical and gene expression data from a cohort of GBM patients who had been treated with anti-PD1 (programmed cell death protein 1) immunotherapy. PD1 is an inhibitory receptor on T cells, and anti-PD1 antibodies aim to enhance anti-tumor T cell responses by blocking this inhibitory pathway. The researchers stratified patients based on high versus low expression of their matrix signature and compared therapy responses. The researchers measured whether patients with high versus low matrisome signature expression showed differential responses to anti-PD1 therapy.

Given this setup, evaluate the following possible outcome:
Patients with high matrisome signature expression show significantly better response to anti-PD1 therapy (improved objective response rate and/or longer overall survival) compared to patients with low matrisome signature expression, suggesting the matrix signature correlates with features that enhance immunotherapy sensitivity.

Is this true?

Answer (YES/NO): NO